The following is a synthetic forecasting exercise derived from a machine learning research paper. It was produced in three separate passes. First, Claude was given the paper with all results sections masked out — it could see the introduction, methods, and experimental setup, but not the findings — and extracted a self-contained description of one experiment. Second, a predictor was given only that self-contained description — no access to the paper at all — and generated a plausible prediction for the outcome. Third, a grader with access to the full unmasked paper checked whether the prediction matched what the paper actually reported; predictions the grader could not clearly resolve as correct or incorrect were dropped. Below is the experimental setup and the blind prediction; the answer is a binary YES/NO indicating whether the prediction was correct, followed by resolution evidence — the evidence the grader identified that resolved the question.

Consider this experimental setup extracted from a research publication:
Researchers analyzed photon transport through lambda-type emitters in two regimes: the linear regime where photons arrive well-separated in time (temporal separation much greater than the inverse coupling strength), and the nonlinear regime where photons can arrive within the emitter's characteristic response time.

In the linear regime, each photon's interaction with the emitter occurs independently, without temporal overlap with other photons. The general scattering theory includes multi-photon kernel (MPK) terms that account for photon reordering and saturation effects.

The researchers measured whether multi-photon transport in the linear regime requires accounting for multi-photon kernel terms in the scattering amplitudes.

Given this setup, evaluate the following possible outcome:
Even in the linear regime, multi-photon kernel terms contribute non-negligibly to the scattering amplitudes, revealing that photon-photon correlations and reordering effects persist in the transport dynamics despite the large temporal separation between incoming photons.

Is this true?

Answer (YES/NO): NO